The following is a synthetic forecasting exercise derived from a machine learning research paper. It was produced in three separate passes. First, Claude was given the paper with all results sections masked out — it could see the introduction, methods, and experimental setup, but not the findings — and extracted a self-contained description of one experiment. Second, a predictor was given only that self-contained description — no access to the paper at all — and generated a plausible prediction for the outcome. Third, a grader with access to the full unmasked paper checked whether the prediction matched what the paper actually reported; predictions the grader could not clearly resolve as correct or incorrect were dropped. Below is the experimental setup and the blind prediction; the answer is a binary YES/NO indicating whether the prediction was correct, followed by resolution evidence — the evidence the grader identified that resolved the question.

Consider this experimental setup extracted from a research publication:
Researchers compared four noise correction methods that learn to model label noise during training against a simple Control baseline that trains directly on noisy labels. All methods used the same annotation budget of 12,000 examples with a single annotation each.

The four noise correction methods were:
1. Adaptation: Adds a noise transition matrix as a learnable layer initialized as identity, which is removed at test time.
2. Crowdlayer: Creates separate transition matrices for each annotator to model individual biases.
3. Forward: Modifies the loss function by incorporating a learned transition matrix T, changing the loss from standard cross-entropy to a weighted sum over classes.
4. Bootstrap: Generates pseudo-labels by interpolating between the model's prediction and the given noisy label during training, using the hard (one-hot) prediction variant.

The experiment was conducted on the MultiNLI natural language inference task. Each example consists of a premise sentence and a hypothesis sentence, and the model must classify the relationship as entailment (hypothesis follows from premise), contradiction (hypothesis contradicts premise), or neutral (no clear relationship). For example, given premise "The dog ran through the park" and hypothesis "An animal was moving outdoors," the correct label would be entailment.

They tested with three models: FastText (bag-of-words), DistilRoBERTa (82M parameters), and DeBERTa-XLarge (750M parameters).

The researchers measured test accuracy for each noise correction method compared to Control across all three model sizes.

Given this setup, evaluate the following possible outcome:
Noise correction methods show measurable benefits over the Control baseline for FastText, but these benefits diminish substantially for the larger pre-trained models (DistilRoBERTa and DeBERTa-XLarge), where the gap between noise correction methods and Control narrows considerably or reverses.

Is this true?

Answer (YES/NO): NO